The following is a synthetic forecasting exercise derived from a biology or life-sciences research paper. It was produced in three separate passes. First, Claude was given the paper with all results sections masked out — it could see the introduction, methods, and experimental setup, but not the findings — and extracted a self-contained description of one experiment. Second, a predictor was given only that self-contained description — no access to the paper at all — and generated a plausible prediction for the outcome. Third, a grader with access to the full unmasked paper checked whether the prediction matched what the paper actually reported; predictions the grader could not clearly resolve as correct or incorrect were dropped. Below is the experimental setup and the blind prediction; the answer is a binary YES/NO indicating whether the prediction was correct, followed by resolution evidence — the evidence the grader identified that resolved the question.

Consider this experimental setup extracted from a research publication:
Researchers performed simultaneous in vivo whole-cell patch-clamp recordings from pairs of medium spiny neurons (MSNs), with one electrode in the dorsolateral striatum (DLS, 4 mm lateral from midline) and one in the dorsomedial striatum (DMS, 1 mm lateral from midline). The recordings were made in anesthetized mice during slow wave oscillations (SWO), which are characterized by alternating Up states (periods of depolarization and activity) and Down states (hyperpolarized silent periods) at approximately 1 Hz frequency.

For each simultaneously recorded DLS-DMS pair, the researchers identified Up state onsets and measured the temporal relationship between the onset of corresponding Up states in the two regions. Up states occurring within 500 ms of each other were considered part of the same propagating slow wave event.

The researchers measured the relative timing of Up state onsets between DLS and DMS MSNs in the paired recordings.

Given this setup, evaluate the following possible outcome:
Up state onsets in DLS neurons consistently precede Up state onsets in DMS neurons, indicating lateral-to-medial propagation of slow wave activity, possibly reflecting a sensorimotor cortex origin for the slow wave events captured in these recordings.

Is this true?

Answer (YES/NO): YES